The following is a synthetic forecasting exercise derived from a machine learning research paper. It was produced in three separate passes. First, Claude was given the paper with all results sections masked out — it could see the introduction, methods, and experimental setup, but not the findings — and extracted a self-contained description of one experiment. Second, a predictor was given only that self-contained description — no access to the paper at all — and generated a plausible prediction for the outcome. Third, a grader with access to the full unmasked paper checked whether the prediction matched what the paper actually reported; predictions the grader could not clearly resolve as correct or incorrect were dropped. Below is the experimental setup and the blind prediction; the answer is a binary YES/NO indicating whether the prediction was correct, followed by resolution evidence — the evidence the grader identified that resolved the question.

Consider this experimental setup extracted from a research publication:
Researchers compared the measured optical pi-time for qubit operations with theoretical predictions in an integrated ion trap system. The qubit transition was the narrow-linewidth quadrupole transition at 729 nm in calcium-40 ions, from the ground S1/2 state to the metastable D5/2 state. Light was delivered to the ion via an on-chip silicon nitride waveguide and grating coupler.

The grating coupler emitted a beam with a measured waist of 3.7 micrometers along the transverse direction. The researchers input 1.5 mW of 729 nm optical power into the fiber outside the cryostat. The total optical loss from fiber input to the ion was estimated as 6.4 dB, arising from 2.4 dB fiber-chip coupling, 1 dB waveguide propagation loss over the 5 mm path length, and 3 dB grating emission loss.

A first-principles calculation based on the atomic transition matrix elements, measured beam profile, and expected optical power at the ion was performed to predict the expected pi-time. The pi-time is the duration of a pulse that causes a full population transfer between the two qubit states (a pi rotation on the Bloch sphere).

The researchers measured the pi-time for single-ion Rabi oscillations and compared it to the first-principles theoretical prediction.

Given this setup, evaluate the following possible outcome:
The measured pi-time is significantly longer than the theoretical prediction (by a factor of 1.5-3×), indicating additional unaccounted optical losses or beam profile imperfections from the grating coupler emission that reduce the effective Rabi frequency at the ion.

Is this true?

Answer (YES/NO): NO